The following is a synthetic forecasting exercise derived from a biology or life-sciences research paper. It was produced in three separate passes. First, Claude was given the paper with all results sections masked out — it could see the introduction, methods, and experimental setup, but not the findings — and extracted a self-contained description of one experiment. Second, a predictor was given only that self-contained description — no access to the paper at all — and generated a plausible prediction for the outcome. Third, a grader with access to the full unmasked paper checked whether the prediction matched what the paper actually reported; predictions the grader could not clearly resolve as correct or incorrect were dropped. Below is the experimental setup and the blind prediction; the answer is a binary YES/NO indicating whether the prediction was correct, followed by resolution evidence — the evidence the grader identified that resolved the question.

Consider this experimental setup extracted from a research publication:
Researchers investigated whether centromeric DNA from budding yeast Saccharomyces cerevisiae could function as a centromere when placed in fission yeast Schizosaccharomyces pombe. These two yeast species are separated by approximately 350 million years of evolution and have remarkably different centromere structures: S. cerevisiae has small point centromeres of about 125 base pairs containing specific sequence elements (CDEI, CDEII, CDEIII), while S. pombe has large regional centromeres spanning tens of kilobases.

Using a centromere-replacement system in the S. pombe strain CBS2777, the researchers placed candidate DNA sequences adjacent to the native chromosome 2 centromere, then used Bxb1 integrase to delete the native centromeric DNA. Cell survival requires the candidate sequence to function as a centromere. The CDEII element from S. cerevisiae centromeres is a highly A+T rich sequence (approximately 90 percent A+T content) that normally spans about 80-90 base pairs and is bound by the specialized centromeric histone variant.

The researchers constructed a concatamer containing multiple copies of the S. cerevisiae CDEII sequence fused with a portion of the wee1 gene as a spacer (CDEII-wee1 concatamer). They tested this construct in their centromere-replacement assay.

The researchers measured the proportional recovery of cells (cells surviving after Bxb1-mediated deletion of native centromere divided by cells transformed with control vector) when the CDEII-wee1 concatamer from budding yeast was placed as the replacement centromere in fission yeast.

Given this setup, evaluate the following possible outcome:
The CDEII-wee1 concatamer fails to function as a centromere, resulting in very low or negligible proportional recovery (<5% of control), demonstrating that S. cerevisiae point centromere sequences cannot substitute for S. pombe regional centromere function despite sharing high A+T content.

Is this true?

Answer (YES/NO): NO